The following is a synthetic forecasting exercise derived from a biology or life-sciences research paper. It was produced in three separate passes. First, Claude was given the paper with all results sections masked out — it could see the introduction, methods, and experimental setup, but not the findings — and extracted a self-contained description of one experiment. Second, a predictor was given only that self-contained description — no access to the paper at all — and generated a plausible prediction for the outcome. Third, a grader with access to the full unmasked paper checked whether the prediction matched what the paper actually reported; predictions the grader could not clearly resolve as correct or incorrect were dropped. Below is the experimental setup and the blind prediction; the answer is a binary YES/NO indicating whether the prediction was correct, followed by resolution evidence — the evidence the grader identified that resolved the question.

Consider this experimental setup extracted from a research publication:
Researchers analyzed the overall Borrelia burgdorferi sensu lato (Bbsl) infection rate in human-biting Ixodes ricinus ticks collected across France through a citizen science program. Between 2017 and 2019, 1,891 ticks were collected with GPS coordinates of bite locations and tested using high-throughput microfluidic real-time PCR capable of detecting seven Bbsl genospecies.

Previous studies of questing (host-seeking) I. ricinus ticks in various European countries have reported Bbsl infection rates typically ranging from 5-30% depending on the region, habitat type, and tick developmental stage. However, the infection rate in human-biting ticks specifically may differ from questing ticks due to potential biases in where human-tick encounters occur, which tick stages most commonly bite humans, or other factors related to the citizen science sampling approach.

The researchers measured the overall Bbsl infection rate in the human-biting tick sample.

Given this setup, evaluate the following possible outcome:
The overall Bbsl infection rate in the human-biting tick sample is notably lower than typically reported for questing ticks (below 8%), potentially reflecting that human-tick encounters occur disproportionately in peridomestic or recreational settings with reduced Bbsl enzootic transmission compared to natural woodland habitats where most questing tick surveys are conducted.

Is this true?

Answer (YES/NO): NO